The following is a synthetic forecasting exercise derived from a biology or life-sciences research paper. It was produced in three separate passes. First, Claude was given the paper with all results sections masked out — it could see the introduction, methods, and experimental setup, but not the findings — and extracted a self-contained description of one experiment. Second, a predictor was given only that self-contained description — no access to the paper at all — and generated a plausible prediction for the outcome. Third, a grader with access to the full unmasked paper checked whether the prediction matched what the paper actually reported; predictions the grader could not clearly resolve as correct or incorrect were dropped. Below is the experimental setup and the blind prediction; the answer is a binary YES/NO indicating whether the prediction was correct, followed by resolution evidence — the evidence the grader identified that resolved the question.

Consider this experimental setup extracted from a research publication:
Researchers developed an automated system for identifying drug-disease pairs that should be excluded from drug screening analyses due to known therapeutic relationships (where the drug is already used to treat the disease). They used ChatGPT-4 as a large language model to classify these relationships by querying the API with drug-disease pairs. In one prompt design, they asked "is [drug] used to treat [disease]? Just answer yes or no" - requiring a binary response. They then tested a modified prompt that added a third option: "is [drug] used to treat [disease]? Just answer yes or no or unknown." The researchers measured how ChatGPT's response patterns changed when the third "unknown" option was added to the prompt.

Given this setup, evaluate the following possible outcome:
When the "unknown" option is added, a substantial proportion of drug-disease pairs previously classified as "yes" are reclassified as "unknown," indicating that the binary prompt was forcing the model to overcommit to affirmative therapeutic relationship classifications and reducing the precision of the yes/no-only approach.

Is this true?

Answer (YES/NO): YES